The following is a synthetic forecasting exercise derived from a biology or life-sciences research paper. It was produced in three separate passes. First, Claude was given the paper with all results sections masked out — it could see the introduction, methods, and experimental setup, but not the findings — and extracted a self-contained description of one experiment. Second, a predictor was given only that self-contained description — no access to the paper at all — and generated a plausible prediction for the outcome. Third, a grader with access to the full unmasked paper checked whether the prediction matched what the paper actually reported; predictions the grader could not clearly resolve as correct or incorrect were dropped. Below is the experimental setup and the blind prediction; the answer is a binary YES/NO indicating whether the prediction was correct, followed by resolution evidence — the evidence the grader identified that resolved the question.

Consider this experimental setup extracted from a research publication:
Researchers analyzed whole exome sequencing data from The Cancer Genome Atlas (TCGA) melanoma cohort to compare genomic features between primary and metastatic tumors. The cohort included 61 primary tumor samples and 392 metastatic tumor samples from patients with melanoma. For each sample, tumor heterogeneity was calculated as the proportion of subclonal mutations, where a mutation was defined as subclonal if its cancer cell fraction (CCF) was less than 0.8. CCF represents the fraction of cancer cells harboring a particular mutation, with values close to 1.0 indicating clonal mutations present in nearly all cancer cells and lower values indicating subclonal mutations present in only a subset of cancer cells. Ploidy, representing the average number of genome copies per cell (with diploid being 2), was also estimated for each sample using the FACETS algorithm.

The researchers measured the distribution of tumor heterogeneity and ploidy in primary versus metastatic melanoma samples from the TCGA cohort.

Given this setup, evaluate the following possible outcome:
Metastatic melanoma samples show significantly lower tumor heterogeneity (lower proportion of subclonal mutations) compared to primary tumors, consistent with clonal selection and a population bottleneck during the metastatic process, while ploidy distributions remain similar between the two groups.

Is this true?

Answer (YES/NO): NO